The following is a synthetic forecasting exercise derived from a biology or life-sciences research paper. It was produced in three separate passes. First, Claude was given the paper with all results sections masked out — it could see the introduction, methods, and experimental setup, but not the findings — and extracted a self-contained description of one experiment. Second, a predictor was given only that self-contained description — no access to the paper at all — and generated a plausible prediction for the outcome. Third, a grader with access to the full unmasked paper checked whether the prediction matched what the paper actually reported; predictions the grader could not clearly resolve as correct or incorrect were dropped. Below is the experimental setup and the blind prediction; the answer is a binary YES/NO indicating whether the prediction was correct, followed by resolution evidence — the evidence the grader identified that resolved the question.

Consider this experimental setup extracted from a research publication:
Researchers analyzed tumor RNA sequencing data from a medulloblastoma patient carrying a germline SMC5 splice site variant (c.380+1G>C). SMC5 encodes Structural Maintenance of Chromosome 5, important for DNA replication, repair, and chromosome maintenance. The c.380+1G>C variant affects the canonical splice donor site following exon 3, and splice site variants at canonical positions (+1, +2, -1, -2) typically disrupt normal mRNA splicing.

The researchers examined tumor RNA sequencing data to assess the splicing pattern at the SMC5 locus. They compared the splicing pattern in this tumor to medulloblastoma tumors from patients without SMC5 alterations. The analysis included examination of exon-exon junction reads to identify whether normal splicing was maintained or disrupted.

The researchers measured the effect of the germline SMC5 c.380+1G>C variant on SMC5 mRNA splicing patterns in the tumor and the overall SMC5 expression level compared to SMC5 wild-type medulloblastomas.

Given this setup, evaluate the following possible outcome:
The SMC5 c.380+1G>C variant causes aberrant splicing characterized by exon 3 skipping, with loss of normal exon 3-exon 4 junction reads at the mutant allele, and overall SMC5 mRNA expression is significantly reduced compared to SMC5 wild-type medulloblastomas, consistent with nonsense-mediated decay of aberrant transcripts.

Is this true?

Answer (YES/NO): NO